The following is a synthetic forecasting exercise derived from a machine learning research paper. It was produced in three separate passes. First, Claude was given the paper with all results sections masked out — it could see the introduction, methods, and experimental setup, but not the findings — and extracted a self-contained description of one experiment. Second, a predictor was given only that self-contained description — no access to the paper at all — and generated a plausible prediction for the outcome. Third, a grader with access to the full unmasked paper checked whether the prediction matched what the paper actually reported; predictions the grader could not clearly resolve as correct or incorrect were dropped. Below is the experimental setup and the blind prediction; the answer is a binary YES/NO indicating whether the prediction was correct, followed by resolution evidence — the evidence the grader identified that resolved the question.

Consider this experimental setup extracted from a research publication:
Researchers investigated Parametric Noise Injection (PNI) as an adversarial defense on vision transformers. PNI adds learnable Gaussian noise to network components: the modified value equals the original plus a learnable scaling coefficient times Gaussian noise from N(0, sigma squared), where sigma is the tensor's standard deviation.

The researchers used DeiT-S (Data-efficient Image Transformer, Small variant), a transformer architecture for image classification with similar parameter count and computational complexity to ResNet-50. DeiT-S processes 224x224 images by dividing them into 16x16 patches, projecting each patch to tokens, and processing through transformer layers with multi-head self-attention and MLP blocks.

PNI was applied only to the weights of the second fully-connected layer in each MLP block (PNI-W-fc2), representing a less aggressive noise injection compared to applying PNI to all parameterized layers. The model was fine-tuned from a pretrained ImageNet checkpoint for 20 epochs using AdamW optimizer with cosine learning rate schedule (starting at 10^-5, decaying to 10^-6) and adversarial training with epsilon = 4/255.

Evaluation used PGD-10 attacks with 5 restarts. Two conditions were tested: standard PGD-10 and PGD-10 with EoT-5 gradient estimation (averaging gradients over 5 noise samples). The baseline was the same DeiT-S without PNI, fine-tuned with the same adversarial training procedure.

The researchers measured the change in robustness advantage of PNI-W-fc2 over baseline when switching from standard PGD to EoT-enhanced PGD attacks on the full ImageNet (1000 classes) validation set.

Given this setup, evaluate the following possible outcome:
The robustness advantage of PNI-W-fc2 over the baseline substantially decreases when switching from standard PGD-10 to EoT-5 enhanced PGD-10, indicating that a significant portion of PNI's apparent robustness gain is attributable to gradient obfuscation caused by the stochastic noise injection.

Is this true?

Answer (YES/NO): YES